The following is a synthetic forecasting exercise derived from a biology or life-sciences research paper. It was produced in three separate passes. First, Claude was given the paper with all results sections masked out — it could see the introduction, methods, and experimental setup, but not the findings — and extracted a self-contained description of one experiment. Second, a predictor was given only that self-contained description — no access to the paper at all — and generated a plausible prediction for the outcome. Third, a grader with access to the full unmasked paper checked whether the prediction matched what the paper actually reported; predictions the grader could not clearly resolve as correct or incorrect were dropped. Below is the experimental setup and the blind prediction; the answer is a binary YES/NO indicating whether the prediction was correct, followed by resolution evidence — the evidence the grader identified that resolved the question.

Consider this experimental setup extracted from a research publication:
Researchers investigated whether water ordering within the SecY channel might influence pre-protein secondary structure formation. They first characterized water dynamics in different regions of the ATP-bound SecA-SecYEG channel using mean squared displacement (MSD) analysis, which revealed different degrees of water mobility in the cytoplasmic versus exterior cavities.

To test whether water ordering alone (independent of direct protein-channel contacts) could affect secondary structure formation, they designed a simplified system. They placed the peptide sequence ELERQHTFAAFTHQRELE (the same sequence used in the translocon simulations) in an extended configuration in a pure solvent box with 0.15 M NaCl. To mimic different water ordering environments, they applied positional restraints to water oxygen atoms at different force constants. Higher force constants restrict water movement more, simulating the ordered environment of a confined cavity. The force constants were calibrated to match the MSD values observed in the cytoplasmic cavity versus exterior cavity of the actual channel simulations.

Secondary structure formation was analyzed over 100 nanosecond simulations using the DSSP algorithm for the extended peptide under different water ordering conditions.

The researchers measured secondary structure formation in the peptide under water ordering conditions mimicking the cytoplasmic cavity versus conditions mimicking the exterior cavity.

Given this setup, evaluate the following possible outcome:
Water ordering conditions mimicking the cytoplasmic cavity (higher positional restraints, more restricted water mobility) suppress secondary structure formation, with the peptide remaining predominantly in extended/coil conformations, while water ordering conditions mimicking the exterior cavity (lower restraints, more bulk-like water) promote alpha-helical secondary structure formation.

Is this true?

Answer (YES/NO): NO